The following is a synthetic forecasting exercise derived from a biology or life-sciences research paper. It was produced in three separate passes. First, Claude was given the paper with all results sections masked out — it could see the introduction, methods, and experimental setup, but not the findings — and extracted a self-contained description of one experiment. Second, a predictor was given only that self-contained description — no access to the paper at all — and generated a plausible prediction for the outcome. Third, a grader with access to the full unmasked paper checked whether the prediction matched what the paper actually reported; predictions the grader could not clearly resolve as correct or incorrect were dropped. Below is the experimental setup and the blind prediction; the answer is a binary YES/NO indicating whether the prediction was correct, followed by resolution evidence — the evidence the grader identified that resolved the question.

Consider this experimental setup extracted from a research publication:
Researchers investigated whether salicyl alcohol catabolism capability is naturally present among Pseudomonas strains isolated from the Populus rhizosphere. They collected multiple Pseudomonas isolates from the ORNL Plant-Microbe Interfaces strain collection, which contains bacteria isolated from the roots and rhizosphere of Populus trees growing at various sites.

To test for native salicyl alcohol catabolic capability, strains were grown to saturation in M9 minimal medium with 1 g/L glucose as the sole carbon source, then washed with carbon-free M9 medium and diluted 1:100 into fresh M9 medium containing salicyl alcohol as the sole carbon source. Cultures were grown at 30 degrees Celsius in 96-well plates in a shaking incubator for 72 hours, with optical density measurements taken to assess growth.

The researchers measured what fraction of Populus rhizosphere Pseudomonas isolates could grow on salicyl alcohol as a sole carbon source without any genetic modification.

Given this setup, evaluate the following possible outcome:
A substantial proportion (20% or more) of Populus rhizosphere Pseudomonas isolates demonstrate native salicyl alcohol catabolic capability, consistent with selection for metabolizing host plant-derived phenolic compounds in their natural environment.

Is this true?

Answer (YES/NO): YES